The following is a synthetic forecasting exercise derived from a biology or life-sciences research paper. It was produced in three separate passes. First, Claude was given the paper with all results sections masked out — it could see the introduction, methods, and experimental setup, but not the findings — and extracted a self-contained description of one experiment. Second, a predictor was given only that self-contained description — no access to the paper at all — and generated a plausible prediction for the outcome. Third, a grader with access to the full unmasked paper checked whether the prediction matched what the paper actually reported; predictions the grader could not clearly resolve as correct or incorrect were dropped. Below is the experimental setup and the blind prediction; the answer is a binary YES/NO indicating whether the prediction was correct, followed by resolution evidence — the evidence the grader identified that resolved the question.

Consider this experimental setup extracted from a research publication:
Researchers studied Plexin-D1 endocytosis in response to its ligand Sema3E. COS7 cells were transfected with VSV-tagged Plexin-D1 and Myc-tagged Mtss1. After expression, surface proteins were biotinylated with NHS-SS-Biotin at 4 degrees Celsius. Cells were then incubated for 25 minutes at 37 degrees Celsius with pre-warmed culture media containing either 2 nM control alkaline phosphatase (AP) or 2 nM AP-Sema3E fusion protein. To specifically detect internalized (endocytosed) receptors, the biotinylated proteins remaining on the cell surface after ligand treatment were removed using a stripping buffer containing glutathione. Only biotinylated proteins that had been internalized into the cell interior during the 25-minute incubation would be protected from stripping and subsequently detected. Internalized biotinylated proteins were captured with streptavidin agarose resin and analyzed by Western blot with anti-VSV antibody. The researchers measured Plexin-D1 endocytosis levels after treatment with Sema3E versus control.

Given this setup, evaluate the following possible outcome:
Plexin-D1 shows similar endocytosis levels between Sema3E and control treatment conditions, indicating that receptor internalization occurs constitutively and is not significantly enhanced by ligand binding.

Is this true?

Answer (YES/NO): NO